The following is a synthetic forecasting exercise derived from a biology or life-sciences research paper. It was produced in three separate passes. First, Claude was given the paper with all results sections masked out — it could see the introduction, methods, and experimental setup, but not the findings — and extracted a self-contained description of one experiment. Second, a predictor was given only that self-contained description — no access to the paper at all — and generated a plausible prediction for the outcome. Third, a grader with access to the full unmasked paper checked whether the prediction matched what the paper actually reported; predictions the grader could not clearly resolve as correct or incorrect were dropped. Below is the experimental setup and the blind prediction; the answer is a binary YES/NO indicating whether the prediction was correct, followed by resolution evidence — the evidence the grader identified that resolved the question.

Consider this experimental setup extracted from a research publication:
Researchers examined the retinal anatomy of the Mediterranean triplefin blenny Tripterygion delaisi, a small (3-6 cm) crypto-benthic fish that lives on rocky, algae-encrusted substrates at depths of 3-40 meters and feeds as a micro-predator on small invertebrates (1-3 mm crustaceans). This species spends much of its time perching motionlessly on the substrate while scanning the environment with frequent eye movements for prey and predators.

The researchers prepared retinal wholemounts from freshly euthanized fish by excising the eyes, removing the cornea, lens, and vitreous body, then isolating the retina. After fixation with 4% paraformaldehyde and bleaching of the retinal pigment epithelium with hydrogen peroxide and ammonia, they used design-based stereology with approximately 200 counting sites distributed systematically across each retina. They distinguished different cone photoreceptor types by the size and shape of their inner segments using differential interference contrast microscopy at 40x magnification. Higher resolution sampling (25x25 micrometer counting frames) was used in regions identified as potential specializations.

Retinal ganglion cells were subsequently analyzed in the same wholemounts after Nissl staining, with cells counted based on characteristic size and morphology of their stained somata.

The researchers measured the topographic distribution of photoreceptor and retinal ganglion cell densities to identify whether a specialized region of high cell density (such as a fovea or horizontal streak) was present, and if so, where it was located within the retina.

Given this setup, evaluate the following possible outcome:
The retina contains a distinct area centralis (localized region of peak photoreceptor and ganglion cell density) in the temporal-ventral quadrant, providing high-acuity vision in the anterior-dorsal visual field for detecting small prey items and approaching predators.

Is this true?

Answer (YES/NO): NO